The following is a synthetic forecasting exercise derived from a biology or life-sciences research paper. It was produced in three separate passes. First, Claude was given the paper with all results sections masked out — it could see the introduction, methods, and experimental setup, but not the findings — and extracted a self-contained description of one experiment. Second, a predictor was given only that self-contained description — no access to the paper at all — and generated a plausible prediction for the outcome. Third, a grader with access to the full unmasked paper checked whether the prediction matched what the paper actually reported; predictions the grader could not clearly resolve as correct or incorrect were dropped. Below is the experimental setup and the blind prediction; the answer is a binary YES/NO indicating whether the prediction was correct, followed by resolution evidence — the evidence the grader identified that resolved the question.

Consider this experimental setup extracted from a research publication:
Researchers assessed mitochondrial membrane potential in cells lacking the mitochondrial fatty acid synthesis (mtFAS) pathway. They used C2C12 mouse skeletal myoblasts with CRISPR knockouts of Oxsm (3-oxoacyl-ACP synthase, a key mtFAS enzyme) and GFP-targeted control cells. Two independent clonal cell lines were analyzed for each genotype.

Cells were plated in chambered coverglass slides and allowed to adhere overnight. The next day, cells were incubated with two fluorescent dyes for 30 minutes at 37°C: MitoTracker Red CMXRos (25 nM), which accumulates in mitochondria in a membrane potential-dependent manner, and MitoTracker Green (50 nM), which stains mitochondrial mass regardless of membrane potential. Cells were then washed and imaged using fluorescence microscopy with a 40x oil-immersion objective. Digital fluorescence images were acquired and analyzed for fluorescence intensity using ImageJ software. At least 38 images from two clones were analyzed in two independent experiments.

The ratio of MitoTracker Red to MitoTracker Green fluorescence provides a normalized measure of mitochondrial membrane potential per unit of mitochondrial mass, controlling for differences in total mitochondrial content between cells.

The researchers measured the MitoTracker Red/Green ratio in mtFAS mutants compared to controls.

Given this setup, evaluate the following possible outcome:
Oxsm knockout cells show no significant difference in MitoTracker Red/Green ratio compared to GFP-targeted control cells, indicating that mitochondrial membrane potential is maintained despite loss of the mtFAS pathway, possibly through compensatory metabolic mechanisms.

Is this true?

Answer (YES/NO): NO